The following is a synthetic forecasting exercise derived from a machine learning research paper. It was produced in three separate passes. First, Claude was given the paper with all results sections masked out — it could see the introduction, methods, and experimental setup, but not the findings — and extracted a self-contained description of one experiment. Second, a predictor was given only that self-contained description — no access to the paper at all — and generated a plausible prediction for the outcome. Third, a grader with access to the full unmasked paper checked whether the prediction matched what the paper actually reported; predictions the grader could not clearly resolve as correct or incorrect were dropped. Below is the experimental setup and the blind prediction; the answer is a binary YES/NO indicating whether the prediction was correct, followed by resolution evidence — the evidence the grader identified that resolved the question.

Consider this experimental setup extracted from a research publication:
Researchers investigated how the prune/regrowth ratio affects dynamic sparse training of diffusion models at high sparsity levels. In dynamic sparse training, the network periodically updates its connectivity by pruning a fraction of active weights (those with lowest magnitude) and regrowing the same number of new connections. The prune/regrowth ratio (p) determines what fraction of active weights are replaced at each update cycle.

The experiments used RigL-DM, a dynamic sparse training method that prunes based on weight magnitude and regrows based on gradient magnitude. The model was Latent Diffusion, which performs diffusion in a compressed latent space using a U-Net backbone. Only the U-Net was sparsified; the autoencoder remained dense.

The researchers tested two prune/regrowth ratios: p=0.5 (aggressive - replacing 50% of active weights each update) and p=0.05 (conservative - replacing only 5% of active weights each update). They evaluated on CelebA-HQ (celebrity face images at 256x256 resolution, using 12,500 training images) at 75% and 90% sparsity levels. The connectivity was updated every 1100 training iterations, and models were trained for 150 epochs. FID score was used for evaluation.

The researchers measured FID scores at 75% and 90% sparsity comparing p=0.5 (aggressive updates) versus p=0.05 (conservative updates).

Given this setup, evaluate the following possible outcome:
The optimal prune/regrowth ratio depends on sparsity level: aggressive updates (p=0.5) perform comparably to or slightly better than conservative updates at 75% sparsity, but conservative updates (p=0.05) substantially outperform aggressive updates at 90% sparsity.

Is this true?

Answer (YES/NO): NO